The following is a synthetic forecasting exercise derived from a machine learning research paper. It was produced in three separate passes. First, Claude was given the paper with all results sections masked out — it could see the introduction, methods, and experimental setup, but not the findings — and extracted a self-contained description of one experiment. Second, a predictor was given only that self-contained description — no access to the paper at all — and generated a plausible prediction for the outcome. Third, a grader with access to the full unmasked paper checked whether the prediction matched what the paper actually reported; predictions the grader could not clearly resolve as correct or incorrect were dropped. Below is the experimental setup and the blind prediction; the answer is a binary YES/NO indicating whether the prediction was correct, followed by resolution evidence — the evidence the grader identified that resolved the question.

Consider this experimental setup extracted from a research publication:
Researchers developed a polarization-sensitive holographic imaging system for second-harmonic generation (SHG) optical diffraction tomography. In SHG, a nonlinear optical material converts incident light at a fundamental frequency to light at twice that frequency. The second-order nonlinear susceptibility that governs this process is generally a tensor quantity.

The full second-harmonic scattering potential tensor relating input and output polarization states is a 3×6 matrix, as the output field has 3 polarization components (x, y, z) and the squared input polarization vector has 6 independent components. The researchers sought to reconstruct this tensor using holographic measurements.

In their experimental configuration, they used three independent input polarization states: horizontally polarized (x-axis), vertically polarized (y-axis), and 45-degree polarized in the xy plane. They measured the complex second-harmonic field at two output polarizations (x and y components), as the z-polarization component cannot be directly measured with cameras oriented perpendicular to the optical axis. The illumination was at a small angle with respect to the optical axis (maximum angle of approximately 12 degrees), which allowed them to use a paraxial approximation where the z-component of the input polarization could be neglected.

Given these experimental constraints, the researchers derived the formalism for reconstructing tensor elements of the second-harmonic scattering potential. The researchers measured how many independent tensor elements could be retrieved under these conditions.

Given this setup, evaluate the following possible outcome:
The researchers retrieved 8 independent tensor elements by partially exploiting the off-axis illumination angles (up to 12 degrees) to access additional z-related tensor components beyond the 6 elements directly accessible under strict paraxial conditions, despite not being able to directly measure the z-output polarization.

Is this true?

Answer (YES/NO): NO